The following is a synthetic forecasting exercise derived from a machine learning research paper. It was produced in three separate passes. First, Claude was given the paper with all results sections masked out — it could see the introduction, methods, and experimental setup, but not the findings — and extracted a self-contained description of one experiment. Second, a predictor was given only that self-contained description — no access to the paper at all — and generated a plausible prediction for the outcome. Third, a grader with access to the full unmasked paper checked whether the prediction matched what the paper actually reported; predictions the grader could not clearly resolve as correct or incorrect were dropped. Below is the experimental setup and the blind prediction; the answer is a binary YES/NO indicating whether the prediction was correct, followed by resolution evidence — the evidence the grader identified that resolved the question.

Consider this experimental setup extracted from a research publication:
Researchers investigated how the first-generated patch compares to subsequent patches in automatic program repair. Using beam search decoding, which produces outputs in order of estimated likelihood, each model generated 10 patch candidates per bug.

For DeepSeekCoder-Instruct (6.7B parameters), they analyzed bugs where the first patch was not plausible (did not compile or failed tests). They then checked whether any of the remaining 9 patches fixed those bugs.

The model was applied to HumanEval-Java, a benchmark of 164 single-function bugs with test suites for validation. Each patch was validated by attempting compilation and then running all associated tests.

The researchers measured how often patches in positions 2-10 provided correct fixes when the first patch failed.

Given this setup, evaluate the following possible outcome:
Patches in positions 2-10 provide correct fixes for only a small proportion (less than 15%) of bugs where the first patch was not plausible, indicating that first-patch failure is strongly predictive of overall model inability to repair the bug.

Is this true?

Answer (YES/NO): YES